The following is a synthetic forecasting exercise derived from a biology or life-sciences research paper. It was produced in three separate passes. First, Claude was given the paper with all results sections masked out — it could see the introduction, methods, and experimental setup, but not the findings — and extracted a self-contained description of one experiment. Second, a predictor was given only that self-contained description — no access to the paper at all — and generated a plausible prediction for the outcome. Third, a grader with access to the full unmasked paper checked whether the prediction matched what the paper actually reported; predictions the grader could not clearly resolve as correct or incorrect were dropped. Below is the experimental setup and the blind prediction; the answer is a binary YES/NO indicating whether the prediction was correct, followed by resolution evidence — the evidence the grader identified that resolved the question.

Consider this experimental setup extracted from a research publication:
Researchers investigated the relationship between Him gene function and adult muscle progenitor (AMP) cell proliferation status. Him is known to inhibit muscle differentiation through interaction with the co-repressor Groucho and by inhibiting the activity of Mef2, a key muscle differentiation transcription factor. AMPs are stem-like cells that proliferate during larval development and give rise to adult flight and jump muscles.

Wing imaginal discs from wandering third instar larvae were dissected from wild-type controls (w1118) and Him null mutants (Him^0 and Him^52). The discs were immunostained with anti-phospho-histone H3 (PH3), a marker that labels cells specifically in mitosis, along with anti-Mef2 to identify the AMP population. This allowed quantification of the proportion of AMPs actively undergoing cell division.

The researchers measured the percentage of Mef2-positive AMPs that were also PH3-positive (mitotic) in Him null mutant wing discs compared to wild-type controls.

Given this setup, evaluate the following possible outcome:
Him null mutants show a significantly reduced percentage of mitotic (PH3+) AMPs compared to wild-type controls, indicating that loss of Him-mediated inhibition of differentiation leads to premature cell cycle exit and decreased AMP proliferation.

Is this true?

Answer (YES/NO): YES